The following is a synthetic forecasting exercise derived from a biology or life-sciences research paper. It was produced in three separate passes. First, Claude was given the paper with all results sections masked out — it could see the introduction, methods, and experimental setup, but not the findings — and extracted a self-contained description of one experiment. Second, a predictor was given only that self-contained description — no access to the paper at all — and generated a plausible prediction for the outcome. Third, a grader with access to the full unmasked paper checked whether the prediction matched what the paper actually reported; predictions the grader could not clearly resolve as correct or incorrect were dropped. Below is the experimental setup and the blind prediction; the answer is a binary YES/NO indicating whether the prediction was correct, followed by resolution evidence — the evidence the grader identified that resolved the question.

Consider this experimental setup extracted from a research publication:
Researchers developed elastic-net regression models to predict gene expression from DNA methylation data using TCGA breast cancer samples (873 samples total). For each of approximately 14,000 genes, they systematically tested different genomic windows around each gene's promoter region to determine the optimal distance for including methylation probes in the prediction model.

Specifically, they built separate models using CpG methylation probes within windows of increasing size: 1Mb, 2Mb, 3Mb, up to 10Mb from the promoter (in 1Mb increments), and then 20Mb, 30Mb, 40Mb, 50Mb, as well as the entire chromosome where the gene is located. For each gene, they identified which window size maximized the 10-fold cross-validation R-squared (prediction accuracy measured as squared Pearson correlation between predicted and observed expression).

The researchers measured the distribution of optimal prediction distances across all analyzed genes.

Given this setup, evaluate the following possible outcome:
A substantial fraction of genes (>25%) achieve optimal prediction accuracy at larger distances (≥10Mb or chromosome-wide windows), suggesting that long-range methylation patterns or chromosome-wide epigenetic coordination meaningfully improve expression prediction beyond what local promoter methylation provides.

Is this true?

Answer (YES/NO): YES